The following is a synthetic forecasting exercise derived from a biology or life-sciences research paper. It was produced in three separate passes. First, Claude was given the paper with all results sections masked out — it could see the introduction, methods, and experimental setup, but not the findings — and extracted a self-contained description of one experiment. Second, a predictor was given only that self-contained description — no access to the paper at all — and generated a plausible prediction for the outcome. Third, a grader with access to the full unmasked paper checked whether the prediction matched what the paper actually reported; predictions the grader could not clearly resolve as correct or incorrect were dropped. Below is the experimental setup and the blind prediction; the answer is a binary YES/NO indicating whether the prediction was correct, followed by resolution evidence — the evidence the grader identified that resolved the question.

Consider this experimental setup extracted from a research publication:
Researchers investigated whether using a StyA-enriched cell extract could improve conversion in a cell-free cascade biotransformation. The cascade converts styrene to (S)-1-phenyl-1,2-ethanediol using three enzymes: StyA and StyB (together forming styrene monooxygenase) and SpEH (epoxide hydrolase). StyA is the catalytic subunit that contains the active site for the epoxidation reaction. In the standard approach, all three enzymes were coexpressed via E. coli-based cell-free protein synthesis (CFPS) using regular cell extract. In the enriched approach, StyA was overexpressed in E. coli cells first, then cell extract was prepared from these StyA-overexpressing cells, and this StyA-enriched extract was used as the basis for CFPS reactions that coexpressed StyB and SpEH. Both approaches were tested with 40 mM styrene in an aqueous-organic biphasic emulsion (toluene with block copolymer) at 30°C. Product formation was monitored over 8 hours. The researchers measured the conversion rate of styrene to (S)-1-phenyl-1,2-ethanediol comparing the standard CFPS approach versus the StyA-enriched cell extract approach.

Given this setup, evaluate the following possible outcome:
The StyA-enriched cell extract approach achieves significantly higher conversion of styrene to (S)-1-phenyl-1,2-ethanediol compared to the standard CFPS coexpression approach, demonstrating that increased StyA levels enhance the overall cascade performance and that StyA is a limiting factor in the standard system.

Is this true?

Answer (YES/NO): YES